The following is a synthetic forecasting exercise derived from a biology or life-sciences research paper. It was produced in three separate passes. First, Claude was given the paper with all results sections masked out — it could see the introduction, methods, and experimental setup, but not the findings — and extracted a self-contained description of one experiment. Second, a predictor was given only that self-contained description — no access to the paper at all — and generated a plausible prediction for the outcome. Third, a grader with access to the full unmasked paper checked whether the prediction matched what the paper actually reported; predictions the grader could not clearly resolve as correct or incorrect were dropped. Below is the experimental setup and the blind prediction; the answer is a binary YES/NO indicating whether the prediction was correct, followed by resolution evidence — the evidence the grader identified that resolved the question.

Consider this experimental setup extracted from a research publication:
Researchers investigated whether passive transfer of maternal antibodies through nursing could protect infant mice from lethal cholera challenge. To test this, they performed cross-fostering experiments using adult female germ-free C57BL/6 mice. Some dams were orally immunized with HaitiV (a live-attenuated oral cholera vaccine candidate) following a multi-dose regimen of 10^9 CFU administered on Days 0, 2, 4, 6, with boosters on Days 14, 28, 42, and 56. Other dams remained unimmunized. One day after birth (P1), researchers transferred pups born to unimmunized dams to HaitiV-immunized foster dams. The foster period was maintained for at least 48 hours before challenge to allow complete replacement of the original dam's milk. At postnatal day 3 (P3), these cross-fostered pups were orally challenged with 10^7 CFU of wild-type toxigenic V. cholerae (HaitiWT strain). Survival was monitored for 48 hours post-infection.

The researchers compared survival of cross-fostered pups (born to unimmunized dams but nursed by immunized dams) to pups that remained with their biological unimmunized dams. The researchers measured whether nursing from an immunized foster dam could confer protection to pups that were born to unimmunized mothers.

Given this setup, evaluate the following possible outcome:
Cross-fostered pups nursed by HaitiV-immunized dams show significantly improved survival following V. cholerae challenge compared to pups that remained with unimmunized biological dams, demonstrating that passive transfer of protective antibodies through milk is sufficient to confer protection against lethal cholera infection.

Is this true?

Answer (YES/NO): YES